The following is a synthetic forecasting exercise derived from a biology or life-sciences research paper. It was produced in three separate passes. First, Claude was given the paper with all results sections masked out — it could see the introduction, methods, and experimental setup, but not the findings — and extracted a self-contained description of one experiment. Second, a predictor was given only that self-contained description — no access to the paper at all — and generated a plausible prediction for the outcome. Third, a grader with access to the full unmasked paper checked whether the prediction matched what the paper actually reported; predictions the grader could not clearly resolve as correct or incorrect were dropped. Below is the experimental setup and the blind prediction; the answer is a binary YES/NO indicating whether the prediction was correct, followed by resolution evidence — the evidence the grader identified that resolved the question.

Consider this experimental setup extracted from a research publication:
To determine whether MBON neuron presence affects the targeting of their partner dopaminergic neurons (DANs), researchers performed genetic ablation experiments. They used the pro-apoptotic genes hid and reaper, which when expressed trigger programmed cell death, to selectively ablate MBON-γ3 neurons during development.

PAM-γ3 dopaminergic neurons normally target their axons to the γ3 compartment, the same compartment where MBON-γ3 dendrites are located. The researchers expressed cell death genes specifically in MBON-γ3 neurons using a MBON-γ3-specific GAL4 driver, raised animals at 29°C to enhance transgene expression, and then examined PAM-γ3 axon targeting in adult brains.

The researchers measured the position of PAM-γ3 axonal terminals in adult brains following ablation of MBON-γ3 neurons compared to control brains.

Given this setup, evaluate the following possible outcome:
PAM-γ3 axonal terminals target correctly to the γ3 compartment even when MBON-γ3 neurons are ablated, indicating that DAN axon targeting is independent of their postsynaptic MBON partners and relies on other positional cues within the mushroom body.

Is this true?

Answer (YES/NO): NO